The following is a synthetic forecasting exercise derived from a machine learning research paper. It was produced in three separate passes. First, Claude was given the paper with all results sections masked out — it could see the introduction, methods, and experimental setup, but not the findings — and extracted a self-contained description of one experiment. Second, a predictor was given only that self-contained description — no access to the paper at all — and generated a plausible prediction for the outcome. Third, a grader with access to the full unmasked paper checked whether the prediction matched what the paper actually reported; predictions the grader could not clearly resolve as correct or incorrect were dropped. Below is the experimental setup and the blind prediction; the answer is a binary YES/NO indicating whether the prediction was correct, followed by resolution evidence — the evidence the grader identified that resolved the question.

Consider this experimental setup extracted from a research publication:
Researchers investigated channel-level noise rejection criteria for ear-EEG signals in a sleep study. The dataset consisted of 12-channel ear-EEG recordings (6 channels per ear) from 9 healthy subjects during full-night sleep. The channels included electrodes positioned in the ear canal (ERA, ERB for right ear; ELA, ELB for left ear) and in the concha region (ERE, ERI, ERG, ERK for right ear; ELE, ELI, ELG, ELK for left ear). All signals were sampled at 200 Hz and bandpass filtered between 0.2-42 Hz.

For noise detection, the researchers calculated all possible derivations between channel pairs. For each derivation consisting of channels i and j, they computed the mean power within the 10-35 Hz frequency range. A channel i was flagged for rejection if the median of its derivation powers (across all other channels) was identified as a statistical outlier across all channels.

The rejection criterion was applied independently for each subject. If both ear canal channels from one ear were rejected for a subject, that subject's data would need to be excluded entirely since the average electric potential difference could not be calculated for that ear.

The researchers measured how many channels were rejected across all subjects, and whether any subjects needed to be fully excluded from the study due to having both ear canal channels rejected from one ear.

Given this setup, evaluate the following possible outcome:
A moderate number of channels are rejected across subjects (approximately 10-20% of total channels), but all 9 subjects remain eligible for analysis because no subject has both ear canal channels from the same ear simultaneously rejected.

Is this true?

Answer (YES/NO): NO